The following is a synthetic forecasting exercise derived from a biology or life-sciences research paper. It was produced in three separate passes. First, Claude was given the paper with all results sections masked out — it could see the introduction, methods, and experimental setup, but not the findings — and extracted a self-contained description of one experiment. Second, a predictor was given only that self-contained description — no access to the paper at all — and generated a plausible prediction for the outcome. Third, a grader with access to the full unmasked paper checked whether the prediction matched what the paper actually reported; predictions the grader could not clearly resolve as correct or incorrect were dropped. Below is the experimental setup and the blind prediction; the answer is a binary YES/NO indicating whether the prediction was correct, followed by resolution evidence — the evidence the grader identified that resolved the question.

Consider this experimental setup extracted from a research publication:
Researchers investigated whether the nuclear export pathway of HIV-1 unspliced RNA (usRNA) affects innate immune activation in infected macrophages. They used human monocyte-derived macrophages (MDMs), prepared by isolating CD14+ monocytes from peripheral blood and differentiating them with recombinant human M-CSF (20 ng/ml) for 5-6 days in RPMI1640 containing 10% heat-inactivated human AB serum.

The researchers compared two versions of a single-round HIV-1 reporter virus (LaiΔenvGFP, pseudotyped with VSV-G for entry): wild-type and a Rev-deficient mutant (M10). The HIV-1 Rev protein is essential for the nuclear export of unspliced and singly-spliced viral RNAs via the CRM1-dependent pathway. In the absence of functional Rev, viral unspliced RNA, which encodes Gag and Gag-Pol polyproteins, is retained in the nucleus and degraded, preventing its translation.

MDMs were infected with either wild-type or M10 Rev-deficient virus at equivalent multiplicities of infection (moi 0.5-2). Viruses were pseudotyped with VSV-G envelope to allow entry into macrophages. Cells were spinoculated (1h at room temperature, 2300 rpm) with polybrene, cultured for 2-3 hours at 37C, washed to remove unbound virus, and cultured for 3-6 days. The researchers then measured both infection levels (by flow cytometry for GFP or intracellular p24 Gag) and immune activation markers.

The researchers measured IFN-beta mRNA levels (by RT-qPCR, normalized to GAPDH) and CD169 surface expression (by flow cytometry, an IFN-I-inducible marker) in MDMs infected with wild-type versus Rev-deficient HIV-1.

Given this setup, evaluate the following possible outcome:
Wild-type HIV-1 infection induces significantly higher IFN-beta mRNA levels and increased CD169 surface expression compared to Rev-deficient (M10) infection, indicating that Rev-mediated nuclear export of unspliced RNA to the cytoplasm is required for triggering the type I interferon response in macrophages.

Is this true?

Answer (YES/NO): YES